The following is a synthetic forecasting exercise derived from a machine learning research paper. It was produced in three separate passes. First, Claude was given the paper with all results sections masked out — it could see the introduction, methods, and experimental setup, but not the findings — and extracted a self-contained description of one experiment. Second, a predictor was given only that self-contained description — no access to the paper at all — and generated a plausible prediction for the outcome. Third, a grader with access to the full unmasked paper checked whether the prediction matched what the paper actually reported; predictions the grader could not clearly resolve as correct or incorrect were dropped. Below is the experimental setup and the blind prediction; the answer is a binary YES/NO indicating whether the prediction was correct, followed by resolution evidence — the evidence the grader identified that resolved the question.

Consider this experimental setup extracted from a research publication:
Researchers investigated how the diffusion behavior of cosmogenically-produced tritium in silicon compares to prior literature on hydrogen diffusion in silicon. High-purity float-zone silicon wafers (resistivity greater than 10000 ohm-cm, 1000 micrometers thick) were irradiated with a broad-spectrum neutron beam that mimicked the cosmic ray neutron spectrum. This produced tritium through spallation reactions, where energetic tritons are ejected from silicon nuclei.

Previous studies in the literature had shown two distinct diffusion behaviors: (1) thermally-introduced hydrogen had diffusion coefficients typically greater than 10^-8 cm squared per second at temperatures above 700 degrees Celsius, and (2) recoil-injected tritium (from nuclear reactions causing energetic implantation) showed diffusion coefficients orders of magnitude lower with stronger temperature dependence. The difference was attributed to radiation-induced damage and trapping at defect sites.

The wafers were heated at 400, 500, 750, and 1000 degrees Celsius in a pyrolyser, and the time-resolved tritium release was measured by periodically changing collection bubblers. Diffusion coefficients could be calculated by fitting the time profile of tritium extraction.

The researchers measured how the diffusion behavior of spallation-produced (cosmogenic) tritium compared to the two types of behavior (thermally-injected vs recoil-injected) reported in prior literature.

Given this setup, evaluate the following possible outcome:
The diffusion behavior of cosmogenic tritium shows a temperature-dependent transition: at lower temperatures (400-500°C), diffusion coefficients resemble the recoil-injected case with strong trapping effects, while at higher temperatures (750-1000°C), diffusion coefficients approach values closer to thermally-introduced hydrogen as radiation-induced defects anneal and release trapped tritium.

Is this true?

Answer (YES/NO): NO